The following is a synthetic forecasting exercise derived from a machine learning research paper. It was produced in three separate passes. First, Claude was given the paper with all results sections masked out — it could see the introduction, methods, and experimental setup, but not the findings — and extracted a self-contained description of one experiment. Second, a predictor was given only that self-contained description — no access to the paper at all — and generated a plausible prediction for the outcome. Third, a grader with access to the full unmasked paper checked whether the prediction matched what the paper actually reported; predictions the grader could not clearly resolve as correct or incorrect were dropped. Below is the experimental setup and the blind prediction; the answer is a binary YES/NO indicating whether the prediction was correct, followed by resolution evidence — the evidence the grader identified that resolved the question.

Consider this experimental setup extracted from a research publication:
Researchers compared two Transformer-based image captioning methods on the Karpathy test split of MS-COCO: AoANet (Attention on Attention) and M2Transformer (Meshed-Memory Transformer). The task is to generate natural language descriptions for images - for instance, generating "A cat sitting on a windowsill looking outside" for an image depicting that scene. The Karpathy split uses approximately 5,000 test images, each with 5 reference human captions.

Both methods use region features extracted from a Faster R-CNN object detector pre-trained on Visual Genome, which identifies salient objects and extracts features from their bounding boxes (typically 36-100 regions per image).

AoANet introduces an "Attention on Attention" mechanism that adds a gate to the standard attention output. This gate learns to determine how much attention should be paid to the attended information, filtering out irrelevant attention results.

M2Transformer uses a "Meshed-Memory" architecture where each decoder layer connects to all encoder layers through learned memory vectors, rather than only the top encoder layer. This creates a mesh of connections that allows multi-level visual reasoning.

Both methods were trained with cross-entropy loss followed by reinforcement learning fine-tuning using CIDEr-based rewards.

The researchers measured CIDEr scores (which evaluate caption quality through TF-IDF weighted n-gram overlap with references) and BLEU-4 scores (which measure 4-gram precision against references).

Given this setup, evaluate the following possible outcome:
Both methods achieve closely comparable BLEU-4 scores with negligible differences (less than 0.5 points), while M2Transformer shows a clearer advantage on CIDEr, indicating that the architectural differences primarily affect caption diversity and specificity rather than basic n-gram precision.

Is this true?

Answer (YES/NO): YES